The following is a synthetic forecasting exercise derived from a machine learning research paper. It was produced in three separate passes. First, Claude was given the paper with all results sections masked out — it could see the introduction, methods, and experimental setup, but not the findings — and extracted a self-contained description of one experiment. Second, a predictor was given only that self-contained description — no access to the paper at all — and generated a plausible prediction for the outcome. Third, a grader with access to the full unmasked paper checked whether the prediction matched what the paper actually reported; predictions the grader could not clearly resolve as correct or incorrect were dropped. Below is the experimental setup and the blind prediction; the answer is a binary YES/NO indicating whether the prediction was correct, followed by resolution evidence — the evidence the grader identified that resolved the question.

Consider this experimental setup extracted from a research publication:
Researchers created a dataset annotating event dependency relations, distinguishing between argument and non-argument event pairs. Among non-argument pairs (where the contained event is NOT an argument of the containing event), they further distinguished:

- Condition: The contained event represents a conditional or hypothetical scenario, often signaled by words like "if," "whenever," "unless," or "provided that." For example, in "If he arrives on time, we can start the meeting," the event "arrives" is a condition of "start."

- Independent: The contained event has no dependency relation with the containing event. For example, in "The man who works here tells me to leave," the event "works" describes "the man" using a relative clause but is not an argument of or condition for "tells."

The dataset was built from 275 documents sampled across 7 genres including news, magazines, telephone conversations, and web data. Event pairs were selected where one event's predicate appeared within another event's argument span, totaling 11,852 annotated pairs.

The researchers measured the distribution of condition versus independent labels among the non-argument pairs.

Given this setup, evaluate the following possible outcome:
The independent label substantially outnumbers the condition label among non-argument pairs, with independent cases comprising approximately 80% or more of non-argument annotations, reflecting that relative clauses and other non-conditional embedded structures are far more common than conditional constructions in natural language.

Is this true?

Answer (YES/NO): YES